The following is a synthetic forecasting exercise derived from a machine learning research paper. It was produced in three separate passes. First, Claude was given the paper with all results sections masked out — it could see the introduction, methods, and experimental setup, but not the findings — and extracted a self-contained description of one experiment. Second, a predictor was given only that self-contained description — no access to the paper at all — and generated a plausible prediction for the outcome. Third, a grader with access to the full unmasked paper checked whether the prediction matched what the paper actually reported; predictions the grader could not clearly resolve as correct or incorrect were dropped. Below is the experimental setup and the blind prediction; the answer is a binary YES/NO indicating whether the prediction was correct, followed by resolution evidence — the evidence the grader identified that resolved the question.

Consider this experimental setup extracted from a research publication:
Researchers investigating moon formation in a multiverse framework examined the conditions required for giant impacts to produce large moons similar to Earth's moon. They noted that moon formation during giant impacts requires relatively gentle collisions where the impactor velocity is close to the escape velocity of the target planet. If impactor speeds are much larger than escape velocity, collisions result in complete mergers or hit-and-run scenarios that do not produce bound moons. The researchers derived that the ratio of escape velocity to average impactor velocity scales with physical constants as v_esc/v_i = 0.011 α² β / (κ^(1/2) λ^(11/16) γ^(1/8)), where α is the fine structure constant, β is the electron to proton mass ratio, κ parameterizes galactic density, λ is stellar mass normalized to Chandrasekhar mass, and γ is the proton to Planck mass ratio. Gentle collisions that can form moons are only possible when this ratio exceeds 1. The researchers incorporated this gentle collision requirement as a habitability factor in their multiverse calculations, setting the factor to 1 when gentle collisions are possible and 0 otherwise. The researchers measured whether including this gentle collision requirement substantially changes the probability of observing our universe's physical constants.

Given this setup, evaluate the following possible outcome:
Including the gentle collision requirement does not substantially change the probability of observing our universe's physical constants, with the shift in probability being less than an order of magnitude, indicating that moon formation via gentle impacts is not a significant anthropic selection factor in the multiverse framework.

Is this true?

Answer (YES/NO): YES